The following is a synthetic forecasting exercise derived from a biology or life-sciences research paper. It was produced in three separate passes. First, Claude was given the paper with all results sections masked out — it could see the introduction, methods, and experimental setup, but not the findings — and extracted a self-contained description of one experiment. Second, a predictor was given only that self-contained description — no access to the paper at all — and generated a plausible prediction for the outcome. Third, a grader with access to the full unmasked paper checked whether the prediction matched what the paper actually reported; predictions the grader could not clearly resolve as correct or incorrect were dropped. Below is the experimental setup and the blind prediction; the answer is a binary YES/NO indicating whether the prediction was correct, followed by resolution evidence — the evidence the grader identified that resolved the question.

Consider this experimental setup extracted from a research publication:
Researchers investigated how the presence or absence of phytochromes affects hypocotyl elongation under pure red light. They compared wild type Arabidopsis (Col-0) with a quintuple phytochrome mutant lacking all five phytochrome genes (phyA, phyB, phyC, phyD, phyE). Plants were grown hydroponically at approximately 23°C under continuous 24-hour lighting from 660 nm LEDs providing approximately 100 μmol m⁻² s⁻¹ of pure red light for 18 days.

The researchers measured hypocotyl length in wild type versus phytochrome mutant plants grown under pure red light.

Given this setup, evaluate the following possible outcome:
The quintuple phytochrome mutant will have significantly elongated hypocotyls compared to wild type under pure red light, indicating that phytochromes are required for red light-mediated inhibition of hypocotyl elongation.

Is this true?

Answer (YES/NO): YES